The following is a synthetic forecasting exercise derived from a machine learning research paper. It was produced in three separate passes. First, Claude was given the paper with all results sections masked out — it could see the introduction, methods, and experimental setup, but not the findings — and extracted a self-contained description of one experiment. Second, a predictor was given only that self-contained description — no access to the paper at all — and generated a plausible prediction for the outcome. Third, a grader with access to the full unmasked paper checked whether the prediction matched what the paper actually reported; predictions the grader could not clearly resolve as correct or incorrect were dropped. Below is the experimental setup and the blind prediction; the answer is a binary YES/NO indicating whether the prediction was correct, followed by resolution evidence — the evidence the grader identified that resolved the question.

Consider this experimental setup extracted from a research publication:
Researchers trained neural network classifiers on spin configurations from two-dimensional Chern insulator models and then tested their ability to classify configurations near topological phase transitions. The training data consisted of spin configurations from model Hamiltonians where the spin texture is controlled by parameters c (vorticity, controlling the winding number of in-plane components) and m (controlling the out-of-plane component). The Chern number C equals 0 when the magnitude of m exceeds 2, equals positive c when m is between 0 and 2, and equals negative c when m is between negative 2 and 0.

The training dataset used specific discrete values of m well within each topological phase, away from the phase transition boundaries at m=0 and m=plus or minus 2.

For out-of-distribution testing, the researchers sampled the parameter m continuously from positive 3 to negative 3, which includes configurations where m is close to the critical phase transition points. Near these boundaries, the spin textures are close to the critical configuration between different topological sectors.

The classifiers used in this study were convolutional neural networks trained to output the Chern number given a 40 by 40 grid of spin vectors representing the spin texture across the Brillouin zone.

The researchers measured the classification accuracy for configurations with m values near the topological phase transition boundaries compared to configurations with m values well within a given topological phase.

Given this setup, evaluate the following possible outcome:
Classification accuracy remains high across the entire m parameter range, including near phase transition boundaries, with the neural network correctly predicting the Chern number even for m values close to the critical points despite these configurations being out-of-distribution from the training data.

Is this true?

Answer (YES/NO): NO